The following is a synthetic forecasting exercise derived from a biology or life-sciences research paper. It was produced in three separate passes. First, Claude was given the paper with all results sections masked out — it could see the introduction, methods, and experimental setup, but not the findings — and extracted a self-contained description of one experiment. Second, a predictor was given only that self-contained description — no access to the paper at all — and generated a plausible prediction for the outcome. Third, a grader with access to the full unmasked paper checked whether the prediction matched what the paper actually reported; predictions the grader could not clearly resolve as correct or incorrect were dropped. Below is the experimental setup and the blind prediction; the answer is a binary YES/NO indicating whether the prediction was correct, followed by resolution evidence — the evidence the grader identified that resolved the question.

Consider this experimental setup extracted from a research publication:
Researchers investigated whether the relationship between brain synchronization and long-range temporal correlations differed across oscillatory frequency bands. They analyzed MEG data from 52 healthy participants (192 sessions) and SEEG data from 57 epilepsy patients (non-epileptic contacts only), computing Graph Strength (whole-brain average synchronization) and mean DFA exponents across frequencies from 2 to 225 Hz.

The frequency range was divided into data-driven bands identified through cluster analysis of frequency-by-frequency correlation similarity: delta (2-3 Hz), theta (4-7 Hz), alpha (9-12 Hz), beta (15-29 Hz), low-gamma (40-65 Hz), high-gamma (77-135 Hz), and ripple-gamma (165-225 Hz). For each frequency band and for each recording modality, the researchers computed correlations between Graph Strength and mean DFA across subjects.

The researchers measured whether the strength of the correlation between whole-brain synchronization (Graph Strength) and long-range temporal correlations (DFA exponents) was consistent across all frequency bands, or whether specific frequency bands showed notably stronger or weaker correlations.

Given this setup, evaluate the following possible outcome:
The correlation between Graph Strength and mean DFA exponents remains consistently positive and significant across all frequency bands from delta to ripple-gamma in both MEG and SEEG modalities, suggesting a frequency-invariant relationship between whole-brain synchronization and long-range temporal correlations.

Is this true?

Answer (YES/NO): NO